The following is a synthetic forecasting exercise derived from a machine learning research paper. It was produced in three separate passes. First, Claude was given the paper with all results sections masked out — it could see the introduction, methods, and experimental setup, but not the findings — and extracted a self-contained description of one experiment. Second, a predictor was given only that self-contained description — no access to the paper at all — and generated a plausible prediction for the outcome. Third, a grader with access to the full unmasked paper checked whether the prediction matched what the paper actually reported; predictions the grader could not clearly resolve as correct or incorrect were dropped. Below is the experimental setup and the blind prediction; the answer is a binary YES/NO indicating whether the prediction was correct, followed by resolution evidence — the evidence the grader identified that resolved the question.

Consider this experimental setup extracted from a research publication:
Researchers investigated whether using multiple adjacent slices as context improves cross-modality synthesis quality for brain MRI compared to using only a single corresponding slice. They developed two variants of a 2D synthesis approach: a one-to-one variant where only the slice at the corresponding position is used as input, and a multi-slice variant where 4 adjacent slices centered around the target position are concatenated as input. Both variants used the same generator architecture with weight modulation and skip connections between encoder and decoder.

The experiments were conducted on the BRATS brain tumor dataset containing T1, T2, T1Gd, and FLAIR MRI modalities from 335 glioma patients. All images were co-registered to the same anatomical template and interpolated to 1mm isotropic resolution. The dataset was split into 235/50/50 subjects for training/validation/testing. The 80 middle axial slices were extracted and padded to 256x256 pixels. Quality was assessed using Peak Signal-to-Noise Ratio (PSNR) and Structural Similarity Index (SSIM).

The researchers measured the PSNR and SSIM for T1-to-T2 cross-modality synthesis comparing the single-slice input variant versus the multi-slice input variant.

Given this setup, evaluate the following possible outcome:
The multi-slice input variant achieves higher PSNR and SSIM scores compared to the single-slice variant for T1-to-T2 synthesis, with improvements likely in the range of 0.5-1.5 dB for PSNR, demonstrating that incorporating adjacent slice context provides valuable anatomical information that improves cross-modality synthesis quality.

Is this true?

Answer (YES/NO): NO